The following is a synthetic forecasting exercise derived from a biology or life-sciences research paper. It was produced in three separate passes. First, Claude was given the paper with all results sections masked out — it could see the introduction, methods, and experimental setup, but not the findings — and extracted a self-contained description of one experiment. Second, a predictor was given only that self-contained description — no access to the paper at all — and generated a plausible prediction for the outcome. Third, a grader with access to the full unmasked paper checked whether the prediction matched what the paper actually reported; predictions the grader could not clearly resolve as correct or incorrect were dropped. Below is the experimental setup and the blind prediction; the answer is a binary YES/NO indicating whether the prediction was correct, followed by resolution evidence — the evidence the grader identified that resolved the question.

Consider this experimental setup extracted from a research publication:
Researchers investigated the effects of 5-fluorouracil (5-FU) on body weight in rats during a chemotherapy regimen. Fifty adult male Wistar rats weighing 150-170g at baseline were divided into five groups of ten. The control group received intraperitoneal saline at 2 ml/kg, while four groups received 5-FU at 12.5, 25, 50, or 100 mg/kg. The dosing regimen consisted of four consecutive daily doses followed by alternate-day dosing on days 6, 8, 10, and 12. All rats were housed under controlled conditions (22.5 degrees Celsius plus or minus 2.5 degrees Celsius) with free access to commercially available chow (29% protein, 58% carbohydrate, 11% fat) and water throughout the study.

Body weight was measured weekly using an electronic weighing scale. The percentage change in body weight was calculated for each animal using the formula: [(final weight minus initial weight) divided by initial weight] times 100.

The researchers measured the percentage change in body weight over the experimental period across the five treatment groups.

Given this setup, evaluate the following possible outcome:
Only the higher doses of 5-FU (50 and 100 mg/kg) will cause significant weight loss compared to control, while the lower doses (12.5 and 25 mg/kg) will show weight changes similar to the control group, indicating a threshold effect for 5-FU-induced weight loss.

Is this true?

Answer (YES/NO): NO